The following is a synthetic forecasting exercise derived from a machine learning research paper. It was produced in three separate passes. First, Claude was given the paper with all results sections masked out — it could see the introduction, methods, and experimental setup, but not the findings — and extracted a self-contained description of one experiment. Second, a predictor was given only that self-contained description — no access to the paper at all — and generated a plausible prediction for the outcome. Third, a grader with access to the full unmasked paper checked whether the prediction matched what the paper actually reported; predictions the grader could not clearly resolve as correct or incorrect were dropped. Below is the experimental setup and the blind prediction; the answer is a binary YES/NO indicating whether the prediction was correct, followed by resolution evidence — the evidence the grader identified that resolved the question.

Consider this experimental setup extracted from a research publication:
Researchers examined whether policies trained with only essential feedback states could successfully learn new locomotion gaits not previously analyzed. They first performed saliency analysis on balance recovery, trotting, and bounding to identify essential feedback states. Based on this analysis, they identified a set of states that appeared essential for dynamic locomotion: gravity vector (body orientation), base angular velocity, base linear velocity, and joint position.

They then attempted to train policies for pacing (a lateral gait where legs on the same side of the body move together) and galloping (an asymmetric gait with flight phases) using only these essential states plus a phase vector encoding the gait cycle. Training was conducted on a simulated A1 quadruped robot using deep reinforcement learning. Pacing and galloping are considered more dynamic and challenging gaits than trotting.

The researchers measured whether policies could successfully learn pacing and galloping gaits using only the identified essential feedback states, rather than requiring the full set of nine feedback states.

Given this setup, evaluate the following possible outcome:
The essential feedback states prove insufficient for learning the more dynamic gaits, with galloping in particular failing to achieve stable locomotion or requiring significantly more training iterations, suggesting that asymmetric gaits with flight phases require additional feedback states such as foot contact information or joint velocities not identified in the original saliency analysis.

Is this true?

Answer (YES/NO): NO